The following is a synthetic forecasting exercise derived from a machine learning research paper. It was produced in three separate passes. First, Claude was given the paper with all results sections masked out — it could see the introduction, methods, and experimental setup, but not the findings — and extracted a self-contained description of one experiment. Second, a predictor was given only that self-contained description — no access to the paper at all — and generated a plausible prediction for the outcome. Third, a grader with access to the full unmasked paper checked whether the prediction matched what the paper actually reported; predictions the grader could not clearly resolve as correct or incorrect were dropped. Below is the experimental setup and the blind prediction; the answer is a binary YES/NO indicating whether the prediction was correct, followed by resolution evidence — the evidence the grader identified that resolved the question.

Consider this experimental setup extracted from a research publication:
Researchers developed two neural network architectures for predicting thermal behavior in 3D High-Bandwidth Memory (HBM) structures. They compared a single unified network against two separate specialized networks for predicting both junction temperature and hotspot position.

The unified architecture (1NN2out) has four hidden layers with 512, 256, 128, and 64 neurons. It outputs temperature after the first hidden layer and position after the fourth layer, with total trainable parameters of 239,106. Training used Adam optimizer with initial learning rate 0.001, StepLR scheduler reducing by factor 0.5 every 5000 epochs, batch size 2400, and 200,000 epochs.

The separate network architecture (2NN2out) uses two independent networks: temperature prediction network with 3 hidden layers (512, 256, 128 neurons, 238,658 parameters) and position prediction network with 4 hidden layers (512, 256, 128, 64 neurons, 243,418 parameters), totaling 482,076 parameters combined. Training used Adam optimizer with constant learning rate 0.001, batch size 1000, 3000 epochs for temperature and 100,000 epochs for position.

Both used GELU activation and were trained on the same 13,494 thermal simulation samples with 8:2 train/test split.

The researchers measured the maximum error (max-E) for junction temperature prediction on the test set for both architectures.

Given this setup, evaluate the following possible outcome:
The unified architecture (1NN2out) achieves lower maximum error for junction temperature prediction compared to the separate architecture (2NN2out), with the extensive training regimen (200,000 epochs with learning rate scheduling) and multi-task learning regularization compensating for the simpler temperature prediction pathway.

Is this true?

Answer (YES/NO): NO